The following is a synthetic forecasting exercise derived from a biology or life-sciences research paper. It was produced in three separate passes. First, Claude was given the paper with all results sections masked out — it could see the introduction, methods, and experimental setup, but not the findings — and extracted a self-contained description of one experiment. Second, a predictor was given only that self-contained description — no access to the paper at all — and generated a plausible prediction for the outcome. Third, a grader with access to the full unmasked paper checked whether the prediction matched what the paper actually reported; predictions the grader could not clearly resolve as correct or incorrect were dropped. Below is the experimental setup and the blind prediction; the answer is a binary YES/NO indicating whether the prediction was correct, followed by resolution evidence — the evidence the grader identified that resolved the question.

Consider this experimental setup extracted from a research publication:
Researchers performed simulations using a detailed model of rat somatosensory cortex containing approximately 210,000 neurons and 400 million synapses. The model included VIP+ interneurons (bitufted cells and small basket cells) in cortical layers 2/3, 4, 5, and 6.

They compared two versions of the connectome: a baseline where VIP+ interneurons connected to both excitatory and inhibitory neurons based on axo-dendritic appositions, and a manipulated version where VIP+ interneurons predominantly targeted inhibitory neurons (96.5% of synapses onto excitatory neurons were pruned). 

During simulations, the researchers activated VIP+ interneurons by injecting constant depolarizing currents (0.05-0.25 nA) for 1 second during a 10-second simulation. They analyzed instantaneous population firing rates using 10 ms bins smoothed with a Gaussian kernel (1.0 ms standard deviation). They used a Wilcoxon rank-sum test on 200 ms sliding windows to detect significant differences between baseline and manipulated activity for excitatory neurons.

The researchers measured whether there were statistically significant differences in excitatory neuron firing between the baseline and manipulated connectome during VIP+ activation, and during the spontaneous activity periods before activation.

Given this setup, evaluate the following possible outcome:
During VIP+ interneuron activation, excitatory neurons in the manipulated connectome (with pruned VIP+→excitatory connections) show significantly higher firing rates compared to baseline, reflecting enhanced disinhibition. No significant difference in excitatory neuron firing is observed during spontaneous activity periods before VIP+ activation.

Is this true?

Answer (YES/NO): NO